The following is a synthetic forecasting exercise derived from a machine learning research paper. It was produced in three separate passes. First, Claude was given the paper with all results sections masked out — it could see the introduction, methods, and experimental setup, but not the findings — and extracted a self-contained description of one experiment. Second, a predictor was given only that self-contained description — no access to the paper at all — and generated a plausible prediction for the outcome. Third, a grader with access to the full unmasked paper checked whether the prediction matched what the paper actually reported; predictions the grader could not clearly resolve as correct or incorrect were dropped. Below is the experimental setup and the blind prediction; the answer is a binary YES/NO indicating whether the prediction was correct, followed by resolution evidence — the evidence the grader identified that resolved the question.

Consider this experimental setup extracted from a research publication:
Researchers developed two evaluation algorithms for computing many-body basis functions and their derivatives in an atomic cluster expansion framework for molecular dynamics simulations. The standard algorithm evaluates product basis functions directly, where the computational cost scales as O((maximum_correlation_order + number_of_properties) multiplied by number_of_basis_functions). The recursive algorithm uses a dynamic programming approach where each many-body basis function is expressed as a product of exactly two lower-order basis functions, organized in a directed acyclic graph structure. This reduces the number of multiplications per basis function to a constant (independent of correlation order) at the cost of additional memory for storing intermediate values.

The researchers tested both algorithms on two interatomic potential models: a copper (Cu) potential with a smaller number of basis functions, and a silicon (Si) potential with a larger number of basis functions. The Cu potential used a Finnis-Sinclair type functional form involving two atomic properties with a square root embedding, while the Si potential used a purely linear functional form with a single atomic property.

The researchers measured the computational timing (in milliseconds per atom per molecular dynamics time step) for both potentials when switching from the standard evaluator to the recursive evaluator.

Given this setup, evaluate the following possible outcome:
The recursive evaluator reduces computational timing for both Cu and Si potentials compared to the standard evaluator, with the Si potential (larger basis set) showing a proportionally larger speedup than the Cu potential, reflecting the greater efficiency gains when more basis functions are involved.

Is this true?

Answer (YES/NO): YES